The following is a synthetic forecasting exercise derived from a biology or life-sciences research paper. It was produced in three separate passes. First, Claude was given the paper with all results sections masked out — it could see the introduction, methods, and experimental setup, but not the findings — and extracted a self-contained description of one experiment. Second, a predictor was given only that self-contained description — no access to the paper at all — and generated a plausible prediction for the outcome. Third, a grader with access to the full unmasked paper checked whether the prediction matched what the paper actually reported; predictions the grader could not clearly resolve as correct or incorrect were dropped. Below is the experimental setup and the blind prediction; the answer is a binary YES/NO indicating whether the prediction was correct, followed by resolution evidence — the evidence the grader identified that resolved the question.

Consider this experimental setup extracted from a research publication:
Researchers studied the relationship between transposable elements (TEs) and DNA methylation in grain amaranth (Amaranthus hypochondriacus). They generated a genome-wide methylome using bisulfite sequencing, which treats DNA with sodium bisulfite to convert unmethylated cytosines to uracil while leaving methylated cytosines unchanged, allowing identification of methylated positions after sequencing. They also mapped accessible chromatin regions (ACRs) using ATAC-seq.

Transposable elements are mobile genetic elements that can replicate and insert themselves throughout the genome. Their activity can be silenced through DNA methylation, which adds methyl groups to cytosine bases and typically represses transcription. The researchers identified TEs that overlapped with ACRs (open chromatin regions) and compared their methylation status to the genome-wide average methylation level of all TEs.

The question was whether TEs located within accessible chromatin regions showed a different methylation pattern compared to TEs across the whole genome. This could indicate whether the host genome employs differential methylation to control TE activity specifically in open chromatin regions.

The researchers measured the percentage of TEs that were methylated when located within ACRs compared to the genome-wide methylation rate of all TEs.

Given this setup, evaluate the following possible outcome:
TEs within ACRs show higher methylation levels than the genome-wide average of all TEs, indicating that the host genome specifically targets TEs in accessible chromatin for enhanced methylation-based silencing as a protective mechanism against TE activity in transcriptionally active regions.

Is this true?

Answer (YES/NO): YES